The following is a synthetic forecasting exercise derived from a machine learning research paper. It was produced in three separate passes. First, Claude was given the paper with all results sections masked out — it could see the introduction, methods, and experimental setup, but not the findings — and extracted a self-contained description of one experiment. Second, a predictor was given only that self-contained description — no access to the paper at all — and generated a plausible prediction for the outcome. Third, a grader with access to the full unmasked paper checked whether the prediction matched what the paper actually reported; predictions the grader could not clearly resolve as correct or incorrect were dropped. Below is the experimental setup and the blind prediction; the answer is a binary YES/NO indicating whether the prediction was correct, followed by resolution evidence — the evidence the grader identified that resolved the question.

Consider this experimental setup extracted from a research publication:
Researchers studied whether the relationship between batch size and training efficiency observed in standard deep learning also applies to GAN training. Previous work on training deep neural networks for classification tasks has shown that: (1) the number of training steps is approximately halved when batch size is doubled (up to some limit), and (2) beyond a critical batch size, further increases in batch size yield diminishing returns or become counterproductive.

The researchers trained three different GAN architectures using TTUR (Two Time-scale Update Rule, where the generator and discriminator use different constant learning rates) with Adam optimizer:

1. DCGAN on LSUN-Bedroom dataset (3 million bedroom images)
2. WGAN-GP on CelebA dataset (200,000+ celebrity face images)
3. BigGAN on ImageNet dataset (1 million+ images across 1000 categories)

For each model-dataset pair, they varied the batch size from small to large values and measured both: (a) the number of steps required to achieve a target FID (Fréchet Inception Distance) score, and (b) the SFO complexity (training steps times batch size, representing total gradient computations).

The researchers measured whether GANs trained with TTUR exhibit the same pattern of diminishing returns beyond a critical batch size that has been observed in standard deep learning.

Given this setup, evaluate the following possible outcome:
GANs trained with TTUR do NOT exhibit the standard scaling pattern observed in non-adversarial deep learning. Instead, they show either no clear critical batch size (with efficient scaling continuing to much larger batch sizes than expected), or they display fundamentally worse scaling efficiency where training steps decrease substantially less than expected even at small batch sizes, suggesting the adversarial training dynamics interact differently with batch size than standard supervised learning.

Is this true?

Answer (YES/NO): NO